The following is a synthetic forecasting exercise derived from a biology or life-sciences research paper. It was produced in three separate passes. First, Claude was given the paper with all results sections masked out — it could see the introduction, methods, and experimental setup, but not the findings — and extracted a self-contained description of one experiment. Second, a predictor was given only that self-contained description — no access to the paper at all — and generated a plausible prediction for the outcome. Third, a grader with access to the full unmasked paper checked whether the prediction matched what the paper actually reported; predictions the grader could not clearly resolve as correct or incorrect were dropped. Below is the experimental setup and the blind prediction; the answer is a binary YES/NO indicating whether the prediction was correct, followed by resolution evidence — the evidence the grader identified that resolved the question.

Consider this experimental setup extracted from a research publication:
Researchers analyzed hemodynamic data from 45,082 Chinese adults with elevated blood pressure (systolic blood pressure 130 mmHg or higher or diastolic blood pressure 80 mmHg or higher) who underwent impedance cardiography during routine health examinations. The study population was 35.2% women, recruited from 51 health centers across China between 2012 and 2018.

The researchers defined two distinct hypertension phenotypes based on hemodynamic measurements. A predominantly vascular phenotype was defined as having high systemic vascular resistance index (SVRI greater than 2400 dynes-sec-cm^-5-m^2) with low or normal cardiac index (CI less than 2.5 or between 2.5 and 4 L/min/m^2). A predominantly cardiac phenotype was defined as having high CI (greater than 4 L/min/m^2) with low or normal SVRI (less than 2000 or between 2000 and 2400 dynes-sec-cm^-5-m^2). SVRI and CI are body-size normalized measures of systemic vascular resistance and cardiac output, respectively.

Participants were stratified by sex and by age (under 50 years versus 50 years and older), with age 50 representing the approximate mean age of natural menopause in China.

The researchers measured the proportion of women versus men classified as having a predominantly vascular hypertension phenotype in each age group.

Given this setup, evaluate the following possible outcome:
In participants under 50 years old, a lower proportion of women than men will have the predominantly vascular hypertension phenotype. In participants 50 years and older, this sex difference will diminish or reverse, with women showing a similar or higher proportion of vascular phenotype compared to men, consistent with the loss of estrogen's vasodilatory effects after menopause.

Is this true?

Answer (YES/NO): YES